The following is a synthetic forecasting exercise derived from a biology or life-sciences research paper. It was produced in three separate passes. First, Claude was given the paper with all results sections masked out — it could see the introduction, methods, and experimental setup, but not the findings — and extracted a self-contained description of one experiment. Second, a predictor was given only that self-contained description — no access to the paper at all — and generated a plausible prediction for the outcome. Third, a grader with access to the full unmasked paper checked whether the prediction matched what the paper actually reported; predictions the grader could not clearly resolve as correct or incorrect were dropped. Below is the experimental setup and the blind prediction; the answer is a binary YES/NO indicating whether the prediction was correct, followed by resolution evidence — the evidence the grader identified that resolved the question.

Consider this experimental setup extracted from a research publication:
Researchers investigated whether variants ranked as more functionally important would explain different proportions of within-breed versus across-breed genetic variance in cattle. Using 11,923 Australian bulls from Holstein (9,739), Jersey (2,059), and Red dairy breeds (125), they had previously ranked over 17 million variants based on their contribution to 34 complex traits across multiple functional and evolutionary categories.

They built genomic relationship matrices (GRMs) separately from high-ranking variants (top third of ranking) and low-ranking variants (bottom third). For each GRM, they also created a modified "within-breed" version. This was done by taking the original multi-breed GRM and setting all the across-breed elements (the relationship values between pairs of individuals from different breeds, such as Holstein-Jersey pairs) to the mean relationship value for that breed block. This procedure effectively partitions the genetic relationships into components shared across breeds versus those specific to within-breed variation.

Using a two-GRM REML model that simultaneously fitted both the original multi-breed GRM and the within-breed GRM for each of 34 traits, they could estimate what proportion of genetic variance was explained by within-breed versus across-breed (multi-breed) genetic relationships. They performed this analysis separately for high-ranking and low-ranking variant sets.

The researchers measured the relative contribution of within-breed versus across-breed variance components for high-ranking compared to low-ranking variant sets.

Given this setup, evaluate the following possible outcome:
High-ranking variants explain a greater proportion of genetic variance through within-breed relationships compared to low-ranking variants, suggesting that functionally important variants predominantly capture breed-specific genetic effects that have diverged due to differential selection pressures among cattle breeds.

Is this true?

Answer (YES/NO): NO